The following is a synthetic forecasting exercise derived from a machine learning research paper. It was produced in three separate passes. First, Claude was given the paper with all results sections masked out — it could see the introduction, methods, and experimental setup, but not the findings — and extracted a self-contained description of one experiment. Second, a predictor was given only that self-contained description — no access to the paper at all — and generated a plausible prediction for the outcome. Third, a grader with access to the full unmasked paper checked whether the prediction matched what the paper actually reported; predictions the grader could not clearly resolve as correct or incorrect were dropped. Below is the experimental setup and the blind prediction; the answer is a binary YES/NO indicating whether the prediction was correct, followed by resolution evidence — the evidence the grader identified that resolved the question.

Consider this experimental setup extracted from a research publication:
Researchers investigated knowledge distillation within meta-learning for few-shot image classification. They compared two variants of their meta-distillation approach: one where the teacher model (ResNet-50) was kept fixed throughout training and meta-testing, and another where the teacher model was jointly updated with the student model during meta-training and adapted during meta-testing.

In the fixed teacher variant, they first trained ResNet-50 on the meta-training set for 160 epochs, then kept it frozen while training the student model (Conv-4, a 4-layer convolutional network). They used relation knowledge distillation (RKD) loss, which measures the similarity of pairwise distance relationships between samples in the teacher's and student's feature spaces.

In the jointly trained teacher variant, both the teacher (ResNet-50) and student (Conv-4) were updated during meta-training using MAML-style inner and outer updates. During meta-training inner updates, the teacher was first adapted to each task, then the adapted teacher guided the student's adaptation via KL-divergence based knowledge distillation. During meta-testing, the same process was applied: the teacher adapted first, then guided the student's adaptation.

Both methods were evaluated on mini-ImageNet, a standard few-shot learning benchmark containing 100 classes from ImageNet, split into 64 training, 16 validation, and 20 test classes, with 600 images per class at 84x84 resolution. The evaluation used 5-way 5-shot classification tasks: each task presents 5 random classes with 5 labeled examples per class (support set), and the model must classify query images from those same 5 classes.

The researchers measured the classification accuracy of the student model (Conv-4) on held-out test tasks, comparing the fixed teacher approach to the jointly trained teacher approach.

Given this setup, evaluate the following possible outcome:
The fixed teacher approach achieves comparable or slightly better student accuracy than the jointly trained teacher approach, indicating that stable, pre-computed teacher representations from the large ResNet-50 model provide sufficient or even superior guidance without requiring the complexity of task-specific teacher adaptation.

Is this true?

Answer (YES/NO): NO